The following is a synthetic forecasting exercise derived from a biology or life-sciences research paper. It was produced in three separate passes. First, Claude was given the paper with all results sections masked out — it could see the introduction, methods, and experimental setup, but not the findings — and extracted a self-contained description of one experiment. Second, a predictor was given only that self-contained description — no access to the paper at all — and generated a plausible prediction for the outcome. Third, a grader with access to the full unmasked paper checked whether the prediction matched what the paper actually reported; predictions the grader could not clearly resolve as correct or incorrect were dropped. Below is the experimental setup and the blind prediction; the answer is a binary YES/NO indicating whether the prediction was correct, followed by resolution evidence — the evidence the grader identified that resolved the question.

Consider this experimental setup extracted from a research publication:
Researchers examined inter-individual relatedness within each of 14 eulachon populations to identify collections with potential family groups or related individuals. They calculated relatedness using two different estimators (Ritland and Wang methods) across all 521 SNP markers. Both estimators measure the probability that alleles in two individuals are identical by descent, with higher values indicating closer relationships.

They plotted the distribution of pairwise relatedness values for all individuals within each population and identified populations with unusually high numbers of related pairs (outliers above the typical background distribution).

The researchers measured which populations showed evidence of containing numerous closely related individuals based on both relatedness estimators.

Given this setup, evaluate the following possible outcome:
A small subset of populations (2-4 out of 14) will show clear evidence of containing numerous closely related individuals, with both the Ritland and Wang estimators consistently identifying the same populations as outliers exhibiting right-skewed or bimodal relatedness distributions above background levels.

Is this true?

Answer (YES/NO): YES